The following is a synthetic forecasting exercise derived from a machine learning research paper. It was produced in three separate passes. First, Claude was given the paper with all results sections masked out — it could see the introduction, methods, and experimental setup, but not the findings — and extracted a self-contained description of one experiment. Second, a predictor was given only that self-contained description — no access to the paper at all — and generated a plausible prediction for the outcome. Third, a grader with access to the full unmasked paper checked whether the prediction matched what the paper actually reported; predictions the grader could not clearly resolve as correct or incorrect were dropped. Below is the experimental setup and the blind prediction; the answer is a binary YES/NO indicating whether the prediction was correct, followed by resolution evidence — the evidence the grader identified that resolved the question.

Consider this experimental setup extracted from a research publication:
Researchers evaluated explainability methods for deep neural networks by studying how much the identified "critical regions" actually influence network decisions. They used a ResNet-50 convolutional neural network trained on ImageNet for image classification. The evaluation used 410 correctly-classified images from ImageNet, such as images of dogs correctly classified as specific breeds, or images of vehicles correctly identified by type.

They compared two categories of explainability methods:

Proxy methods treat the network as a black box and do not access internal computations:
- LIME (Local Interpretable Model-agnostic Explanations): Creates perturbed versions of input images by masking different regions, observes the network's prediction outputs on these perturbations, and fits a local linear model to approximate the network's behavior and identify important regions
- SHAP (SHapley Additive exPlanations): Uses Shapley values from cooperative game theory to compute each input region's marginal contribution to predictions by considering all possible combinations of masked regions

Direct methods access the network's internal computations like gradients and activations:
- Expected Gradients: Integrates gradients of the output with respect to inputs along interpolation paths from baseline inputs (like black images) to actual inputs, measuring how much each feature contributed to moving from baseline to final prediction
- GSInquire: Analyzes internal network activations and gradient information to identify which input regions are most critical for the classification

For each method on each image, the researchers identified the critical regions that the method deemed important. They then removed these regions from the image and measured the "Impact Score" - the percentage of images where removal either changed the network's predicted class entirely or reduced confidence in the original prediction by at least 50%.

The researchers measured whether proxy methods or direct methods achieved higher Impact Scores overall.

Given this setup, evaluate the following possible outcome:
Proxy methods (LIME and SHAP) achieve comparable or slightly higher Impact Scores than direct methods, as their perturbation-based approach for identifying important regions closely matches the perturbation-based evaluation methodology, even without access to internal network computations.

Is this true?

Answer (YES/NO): NO